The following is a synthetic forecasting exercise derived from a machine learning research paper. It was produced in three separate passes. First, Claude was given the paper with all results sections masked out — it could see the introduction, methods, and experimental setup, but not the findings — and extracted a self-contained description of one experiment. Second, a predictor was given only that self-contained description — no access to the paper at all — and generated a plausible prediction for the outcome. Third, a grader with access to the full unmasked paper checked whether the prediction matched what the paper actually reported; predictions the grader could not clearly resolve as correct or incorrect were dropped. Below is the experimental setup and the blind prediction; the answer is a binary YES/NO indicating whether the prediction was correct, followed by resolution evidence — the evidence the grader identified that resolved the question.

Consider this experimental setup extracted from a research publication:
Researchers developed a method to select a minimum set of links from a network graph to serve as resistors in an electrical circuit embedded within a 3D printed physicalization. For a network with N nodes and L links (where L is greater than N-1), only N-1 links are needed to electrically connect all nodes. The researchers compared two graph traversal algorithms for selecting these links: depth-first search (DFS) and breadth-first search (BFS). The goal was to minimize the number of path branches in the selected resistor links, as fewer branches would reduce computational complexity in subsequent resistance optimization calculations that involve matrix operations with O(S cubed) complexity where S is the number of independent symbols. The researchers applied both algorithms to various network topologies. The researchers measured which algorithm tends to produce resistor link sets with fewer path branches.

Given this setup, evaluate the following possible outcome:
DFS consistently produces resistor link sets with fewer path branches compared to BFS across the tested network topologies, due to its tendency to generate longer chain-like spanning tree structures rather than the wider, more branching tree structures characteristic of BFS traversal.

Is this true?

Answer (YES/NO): YES